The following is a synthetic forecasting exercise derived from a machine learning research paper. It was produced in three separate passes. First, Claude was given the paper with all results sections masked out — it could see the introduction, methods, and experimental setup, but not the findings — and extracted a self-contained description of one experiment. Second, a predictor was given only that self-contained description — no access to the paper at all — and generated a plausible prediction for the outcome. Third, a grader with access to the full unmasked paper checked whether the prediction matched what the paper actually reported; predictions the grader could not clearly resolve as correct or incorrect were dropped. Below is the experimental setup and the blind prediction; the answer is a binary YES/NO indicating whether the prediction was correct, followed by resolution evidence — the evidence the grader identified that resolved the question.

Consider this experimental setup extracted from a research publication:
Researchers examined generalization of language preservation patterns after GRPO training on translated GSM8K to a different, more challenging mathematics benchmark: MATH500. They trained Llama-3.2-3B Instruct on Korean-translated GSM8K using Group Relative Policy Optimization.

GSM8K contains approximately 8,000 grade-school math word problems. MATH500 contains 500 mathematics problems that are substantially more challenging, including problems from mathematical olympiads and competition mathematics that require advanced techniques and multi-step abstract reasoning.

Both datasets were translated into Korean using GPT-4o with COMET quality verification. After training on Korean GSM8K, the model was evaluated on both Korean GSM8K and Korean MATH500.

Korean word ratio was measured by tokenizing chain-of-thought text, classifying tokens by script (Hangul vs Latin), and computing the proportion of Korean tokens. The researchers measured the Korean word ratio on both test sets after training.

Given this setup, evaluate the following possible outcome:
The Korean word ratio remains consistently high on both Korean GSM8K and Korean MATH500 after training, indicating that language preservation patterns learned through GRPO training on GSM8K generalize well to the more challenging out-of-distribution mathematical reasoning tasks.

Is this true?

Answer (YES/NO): NO